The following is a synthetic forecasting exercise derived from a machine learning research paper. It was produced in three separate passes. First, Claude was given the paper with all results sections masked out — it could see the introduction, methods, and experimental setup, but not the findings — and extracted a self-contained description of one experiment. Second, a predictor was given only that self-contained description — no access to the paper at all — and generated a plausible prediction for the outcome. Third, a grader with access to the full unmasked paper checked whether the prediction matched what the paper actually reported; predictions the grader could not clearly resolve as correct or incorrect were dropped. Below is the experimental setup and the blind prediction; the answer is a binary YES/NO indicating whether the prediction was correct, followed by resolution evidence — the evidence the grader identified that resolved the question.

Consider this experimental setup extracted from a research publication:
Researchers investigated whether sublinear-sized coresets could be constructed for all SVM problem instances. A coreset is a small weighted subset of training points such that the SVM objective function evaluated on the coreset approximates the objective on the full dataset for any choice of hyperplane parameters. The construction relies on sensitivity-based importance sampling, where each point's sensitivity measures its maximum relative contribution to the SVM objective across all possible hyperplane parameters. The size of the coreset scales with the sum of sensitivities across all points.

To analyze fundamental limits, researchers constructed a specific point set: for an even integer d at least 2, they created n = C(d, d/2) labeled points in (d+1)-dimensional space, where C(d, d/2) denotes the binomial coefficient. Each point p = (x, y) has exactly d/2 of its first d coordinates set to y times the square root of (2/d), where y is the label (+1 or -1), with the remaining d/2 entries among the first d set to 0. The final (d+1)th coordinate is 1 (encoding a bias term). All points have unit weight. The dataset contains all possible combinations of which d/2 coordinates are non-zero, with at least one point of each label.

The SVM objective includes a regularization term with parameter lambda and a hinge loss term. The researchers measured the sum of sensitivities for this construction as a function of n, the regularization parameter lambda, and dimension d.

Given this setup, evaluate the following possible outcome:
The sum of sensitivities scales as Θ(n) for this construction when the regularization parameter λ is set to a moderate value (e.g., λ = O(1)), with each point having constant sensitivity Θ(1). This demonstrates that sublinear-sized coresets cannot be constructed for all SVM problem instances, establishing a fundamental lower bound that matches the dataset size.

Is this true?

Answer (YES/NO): NO